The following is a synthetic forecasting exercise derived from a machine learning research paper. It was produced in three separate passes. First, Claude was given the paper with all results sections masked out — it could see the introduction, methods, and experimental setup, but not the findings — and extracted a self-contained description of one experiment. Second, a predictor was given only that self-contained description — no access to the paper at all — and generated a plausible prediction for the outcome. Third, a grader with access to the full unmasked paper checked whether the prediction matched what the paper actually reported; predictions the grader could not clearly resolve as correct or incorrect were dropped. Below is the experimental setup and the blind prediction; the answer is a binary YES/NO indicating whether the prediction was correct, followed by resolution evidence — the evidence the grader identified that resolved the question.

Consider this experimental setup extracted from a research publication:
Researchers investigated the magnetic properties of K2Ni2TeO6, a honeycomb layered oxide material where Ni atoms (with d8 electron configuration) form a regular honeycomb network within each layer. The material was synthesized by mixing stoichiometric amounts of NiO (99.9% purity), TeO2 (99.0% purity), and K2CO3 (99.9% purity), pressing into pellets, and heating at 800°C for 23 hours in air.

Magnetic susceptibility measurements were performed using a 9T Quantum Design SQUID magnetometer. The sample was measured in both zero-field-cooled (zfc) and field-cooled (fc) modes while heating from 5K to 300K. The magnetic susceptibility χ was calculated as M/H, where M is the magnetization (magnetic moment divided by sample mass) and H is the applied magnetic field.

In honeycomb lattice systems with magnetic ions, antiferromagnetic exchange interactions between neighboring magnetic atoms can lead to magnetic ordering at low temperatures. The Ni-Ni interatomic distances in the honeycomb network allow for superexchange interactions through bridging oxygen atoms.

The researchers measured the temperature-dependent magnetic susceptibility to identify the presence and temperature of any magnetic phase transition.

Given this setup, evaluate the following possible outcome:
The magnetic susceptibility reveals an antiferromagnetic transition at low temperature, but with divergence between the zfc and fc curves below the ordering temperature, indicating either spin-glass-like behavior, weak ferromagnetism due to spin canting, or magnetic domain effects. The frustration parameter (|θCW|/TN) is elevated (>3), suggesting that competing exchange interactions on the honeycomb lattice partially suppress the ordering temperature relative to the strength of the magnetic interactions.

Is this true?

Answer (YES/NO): NO